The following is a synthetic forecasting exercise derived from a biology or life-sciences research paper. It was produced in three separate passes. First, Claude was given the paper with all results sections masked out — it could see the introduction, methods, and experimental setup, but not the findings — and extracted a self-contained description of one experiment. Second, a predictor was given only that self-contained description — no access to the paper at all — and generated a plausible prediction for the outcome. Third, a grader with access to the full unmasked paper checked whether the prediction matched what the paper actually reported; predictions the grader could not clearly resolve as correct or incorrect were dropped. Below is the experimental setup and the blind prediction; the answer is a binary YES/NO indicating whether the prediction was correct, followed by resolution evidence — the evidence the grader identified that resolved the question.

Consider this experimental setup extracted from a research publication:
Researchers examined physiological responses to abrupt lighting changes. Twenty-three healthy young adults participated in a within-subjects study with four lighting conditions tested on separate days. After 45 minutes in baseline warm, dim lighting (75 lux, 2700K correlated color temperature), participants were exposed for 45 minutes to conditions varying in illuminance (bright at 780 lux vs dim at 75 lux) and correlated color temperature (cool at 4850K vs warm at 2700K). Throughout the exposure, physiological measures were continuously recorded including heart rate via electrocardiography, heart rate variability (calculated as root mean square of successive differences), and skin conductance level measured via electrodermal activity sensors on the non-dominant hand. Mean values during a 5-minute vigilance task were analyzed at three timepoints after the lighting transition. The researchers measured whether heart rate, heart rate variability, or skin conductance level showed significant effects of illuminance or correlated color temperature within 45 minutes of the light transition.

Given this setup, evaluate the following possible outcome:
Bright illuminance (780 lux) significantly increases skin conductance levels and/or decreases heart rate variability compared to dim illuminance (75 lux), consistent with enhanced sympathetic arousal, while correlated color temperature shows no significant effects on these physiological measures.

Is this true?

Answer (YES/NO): NO